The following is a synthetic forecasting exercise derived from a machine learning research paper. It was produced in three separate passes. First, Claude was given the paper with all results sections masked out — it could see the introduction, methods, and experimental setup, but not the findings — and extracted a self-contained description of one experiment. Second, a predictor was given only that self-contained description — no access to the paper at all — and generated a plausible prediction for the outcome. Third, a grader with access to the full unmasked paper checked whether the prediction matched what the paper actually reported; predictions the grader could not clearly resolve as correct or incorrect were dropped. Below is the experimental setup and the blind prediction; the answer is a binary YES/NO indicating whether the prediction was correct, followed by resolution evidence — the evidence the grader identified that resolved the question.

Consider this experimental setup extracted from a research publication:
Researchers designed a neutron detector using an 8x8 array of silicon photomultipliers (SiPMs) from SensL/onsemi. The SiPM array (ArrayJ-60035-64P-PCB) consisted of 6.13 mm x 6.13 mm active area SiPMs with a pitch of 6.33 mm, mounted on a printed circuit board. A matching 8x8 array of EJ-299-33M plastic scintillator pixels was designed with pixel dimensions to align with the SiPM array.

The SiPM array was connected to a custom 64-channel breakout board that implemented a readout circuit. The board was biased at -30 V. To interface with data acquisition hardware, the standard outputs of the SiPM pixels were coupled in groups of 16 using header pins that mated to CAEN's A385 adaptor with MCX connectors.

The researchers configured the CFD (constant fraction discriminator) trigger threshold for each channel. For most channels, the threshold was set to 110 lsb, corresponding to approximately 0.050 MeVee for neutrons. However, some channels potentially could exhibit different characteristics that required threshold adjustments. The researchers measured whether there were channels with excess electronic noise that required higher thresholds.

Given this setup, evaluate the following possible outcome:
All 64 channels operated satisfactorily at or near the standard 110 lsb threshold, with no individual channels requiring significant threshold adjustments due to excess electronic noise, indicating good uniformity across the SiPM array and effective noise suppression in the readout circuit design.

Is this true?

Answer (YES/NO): NO